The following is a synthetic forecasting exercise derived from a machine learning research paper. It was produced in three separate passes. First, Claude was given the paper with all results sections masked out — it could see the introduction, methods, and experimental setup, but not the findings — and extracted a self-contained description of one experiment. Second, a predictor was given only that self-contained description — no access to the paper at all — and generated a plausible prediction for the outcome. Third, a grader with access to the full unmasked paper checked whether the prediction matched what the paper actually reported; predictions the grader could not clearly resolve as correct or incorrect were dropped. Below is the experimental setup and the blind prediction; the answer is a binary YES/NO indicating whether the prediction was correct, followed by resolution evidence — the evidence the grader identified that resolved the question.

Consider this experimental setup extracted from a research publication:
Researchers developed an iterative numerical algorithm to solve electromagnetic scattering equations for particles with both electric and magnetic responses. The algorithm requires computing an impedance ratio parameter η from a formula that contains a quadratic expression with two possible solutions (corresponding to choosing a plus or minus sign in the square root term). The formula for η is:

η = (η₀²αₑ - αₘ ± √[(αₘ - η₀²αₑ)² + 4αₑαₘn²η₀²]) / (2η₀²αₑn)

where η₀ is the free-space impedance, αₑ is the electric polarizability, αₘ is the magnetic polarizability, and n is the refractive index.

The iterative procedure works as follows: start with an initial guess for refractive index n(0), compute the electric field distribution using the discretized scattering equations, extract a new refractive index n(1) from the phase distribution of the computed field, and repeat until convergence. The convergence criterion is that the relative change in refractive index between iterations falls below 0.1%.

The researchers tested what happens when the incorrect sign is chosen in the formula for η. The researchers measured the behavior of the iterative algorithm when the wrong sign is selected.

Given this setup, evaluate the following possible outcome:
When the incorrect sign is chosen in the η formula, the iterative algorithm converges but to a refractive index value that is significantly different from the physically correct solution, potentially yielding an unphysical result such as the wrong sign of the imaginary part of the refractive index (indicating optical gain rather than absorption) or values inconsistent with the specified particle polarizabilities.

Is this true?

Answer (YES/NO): YES